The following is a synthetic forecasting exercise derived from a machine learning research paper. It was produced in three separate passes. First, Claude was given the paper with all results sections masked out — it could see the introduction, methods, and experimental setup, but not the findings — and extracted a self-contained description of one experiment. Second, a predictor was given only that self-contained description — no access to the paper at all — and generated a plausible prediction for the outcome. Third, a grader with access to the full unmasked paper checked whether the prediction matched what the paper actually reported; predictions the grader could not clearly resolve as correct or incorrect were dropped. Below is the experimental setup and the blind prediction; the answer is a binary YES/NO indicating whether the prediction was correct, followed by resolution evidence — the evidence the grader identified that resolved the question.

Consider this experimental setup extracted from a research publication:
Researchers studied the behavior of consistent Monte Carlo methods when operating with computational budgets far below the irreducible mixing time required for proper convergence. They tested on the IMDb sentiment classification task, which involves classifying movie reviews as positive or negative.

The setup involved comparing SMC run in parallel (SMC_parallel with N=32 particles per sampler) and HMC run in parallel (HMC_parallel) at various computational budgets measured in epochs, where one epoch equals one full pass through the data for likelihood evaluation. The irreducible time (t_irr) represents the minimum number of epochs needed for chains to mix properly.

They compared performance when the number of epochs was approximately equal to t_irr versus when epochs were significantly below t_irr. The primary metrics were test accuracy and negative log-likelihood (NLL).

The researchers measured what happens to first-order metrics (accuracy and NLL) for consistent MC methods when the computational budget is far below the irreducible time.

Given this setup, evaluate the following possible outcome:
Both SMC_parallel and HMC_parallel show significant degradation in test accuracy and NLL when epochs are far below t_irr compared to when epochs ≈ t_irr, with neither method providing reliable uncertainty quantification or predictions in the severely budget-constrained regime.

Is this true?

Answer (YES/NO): NO